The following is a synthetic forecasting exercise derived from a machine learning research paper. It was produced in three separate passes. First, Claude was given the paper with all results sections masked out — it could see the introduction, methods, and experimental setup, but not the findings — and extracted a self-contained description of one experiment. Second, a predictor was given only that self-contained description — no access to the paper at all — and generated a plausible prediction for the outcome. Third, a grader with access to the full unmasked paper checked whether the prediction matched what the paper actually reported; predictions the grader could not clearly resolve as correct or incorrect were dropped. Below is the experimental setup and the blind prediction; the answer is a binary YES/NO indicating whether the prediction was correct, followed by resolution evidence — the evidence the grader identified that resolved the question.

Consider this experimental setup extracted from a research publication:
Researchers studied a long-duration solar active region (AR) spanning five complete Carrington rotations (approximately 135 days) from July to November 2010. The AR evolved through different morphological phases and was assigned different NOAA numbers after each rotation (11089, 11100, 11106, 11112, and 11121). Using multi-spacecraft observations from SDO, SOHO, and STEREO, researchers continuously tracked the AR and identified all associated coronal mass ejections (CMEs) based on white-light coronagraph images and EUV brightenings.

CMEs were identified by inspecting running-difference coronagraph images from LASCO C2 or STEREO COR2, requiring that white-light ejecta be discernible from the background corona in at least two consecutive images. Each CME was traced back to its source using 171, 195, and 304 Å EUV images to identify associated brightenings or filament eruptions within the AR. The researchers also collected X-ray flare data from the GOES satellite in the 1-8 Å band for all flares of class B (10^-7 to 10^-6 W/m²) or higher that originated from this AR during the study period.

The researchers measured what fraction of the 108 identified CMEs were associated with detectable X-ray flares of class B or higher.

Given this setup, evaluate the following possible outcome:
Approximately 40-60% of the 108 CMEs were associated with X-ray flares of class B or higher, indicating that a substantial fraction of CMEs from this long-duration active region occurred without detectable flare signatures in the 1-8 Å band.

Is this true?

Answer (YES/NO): YES